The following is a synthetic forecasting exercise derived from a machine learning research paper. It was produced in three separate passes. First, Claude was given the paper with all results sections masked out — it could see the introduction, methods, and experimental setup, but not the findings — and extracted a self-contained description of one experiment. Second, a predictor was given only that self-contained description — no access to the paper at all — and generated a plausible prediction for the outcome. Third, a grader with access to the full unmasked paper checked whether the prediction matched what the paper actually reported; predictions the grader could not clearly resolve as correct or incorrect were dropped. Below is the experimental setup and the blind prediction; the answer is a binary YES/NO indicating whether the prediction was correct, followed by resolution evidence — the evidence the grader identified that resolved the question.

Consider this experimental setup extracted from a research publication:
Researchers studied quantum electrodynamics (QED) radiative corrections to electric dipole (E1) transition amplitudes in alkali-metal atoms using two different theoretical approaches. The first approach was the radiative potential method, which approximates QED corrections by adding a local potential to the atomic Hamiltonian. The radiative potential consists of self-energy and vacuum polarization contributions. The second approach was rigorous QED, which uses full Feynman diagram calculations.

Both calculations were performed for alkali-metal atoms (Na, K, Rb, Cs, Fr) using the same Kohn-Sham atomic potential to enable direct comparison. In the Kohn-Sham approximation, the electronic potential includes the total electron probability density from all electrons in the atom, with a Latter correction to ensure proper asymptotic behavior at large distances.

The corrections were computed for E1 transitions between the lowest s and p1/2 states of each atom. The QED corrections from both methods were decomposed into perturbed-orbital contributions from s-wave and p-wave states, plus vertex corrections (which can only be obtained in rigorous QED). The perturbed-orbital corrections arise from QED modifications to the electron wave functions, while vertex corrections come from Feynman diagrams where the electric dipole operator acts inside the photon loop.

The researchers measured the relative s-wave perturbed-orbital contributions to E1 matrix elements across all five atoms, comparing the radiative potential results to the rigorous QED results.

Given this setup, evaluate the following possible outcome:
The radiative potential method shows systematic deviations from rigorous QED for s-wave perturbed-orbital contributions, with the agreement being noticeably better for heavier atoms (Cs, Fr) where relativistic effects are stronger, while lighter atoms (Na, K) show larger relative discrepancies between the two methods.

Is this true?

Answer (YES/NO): NO